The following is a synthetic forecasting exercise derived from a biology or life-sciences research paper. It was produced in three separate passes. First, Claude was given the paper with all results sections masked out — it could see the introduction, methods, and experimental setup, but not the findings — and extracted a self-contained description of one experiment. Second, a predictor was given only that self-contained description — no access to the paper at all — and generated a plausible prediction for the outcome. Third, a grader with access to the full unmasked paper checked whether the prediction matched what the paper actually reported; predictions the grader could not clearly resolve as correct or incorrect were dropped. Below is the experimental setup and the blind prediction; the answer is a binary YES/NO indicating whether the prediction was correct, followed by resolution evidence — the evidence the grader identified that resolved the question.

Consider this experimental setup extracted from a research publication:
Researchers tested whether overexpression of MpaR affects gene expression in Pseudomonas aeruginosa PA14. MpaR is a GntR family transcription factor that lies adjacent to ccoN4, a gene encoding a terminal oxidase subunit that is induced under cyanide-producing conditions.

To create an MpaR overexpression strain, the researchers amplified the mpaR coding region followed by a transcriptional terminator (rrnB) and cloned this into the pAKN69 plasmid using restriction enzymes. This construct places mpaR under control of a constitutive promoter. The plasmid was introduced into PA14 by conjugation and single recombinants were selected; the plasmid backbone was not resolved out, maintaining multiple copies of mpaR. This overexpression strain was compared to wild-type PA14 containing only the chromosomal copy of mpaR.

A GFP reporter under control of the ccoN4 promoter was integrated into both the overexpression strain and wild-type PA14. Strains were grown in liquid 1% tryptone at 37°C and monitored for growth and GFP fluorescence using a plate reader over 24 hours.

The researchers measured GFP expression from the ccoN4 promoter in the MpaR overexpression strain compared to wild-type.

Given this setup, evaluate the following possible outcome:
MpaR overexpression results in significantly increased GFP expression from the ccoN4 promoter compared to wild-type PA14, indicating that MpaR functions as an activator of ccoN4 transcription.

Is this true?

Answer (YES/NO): NO